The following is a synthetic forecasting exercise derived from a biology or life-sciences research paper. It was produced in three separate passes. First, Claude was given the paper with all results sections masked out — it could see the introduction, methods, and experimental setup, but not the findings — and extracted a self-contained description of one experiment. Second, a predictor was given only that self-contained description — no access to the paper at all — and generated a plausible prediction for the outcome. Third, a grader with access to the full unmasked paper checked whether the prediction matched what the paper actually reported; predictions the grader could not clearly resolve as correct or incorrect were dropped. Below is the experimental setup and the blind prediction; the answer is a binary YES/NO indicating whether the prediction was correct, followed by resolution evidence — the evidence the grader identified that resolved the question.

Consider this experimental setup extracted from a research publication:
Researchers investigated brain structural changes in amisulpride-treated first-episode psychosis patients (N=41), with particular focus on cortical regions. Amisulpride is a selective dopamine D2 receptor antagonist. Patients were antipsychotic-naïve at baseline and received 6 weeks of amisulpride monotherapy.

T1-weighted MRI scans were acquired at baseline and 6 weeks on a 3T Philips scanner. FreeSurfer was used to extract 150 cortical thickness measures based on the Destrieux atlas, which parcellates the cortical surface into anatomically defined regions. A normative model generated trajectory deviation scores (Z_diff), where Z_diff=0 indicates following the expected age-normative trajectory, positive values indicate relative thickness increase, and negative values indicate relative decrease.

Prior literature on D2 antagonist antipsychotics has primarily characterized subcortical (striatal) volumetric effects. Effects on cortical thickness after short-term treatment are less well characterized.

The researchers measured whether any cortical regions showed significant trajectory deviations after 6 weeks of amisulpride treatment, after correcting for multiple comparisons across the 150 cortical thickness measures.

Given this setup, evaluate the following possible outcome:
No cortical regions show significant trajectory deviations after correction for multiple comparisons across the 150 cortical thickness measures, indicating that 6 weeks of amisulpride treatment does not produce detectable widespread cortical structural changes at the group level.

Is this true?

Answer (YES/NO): YES